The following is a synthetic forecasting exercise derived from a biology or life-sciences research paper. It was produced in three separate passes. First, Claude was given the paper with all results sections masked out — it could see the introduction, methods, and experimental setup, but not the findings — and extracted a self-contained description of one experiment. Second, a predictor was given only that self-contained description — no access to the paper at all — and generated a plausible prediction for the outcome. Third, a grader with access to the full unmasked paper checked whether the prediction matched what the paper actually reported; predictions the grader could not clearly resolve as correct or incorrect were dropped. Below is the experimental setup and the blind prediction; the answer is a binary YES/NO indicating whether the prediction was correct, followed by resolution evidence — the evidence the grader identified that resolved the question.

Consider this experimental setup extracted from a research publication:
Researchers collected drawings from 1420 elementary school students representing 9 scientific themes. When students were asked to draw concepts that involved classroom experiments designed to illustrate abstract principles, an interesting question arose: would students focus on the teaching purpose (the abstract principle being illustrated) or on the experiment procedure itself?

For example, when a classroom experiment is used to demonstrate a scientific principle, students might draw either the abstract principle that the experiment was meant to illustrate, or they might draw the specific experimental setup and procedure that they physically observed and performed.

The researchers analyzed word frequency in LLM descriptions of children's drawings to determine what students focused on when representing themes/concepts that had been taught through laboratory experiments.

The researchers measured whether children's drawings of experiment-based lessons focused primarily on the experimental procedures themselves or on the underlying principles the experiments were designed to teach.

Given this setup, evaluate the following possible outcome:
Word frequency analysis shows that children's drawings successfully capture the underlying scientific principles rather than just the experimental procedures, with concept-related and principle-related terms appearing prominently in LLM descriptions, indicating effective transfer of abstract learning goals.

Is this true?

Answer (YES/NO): NO